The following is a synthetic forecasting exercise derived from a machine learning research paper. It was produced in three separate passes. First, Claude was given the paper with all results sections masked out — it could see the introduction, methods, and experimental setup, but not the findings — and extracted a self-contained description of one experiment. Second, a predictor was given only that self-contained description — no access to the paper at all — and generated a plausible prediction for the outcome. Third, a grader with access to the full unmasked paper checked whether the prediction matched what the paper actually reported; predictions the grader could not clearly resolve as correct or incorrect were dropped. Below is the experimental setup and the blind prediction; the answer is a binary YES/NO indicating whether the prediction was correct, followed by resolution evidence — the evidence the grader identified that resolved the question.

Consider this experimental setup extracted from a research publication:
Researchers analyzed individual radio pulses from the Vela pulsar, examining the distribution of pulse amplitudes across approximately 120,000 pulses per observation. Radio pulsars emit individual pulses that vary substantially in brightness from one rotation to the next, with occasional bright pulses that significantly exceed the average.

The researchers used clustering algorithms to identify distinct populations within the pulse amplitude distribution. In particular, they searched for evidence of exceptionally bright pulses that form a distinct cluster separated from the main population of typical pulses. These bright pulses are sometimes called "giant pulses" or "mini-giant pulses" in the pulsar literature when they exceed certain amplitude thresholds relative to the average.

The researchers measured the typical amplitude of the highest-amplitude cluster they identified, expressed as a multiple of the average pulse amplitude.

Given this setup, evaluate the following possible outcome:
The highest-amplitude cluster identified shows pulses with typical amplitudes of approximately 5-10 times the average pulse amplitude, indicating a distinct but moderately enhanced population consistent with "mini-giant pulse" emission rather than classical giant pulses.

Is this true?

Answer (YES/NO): YES